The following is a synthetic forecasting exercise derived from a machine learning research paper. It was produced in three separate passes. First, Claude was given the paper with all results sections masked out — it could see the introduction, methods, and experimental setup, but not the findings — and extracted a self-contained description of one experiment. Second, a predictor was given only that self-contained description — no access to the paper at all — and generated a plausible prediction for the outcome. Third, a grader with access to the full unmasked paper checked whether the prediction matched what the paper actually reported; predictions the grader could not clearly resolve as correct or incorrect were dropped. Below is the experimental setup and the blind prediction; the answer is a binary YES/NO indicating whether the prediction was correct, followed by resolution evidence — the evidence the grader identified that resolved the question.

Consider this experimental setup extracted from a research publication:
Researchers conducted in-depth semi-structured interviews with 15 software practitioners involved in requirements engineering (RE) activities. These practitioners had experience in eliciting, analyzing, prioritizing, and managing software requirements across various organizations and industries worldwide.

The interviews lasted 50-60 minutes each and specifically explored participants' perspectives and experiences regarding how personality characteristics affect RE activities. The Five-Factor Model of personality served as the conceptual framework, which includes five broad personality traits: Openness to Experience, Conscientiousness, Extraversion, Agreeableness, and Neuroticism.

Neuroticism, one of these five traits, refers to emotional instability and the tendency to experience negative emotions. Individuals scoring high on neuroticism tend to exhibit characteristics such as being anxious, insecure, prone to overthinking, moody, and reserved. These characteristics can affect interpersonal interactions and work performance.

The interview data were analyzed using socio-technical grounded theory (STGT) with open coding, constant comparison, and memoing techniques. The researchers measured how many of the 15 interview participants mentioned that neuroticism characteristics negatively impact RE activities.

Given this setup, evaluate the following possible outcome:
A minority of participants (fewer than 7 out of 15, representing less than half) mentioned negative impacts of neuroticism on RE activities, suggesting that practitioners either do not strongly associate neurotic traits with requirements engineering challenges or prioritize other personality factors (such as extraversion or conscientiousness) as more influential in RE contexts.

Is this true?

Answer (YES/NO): NO